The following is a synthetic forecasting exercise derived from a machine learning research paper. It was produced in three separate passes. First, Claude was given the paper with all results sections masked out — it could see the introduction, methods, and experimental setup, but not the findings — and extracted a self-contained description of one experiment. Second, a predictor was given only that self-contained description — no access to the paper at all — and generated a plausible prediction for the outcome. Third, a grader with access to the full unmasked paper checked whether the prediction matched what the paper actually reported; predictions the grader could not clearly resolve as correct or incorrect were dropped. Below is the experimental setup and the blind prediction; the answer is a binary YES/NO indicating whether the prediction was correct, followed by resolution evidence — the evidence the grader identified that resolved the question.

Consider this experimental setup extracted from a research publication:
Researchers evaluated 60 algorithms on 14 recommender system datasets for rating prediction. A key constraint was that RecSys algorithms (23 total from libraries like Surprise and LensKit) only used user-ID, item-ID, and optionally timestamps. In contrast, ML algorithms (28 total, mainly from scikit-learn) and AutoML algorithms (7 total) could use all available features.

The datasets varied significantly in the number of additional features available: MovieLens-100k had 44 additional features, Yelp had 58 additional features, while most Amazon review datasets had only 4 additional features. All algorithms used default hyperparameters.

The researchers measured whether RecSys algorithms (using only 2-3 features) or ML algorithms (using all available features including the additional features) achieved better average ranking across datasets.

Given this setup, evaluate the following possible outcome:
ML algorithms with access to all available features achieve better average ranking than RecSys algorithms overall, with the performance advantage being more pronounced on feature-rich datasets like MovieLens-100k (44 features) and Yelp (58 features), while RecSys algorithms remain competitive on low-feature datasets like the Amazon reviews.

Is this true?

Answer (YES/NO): NO